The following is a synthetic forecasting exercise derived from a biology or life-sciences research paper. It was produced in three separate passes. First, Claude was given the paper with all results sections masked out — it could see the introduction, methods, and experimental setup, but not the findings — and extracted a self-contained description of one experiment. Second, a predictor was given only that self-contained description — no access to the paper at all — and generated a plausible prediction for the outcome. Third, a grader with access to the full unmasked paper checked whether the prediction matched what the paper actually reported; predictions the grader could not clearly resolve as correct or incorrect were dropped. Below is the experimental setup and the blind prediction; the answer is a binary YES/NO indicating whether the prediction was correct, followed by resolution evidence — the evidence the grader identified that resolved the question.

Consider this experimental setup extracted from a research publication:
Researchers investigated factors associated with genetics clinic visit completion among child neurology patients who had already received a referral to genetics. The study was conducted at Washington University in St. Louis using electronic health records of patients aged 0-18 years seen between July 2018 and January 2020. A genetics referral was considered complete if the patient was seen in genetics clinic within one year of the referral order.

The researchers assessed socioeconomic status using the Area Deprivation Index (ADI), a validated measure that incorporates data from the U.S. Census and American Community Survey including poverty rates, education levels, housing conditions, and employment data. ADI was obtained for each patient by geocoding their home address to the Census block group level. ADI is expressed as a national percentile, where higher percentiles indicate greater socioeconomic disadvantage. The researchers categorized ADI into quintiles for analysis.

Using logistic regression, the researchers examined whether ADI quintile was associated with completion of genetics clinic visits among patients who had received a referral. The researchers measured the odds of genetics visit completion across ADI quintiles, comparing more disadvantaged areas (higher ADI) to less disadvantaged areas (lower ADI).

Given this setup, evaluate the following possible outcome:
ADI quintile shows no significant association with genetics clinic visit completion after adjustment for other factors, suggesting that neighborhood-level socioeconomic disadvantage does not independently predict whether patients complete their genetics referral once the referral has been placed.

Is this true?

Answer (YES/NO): YES